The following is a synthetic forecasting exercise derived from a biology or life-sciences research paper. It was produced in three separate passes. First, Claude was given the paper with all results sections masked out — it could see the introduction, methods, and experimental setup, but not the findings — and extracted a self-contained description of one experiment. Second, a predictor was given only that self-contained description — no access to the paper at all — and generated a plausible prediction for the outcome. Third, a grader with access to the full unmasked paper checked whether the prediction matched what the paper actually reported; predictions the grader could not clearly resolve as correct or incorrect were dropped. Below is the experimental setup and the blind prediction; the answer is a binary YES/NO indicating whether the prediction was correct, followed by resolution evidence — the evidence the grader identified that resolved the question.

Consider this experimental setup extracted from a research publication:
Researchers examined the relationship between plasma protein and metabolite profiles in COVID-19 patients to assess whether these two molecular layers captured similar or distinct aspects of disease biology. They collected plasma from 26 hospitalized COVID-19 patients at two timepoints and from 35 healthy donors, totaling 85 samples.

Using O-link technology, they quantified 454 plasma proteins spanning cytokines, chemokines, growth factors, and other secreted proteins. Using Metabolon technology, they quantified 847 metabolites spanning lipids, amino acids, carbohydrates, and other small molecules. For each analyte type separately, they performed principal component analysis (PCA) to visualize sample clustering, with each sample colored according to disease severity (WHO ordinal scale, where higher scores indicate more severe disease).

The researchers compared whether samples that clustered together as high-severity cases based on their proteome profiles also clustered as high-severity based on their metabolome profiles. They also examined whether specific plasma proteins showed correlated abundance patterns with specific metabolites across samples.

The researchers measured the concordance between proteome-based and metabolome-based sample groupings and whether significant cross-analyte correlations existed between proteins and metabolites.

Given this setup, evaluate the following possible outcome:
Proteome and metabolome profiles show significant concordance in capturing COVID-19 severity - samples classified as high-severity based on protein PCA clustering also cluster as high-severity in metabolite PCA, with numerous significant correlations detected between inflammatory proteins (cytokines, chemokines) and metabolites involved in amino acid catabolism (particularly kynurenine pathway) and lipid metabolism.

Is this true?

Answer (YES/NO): NO